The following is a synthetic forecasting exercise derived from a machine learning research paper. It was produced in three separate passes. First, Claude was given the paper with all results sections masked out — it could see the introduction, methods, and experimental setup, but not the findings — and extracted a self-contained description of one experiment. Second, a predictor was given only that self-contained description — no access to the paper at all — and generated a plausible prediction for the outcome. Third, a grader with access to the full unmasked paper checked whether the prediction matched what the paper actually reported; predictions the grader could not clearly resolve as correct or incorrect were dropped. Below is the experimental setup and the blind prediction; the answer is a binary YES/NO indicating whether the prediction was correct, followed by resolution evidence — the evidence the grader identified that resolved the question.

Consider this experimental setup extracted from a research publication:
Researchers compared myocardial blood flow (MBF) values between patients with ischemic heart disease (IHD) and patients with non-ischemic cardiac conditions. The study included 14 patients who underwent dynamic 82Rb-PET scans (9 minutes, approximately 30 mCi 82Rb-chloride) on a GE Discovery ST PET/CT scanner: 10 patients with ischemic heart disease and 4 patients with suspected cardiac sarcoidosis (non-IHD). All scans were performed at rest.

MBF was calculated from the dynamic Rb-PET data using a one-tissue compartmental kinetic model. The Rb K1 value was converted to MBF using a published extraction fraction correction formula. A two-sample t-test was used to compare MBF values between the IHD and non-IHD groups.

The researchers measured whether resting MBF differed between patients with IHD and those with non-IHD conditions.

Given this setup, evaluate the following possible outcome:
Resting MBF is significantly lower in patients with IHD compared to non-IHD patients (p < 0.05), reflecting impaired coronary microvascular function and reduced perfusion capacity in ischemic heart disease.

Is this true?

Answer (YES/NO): YES